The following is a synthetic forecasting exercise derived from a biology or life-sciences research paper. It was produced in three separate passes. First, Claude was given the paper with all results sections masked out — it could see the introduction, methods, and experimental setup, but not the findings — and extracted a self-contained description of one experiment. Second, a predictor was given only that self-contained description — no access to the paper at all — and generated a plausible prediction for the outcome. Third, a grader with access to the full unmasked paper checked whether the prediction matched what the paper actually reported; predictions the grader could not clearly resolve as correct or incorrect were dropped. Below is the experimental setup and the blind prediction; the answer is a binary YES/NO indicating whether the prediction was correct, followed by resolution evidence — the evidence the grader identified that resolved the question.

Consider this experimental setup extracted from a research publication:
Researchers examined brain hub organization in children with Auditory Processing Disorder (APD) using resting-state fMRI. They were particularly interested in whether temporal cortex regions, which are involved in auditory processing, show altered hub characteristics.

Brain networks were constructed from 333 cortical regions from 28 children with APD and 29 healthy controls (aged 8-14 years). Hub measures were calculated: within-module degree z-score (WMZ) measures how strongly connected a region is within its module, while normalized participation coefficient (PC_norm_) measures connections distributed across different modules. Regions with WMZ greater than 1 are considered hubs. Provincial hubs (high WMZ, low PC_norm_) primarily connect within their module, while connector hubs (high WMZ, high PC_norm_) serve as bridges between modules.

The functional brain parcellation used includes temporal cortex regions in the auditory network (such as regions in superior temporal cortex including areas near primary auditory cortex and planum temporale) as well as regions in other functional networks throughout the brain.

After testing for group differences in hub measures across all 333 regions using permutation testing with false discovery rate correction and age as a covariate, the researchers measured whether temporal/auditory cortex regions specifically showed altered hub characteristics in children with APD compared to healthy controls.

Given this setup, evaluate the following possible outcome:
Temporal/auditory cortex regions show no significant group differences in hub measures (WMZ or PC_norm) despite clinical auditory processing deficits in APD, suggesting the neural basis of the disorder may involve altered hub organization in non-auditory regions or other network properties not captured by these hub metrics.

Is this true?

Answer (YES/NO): NO